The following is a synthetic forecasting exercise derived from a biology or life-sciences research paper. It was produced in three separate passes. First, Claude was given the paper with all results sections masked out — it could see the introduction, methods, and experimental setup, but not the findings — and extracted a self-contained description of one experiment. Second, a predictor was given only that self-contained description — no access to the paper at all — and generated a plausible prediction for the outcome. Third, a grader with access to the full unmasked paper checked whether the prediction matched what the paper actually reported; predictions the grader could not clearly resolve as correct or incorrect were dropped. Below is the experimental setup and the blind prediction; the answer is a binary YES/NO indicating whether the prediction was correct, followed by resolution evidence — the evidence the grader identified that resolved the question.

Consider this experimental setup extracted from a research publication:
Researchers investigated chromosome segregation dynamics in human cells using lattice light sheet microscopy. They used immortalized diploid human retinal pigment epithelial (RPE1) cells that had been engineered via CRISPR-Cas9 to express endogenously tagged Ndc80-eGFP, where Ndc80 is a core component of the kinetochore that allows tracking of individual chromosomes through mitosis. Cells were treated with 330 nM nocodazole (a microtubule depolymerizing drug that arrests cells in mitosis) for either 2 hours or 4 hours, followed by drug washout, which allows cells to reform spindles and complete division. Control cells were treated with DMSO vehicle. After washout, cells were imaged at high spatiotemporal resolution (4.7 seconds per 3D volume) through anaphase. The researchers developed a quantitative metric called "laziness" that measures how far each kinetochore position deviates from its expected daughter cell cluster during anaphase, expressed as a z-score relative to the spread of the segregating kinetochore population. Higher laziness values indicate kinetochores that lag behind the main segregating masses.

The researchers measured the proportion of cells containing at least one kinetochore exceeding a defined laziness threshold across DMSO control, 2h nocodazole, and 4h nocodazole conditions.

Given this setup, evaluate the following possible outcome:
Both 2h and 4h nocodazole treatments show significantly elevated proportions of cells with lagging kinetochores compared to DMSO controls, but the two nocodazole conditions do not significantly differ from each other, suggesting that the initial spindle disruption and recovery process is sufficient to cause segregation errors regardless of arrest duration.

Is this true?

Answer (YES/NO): NO